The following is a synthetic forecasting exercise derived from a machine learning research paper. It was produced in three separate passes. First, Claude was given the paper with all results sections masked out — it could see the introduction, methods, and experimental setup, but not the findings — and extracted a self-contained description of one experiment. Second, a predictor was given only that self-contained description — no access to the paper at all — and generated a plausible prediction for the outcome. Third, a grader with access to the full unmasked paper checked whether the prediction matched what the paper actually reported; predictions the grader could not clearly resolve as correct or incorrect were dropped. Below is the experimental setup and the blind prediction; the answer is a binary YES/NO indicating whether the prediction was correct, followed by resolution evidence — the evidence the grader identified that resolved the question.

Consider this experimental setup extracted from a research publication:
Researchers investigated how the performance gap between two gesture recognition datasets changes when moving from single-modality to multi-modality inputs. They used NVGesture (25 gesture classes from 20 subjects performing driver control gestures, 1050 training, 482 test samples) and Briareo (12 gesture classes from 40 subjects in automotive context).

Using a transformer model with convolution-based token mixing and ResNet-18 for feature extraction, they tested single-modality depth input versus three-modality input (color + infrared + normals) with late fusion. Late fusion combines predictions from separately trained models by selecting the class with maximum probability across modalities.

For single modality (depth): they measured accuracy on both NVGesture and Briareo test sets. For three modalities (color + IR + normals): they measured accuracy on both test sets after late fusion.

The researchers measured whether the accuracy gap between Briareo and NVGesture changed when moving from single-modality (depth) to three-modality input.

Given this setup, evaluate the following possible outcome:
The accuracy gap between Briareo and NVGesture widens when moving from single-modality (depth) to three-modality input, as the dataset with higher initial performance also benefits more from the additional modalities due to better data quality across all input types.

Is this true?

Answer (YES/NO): YES